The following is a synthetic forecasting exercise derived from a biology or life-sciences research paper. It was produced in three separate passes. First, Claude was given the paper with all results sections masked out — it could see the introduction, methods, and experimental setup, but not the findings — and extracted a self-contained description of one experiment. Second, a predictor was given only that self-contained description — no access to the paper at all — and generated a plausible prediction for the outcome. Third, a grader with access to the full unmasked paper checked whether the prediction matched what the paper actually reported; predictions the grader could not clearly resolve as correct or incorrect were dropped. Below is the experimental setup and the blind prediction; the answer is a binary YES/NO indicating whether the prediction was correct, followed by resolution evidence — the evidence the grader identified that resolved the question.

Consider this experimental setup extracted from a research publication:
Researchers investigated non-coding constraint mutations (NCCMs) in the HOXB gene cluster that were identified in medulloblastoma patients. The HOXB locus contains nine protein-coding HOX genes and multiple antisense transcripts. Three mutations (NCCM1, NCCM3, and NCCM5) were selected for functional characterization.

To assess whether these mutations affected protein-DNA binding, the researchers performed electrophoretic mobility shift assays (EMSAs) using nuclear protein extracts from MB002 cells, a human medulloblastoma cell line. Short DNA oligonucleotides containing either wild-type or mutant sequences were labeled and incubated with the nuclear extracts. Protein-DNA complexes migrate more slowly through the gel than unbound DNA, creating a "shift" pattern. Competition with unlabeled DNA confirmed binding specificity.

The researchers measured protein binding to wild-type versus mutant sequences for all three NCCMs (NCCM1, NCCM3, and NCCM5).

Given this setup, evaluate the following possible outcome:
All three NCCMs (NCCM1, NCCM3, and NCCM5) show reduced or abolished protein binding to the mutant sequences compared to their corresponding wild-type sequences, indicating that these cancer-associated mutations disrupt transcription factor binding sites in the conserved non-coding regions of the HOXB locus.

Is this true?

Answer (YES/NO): NO